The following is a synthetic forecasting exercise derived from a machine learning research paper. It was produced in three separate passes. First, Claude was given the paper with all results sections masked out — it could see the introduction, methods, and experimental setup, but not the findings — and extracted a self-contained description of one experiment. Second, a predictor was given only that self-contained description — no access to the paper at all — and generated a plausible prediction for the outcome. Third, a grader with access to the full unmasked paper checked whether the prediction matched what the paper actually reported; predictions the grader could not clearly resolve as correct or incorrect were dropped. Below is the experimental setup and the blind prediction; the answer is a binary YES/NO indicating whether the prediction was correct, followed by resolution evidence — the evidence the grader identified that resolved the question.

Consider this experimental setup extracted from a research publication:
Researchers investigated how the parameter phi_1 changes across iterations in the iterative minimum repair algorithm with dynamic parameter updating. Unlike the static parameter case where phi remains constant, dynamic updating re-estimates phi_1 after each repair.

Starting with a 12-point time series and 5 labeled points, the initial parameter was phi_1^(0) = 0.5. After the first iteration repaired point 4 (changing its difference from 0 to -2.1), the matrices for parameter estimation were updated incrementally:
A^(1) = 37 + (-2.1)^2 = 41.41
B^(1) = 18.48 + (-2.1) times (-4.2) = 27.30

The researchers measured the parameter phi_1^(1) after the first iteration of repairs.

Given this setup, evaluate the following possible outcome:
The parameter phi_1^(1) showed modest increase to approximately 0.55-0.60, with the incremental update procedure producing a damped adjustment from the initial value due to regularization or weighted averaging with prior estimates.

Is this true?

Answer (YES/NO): NO